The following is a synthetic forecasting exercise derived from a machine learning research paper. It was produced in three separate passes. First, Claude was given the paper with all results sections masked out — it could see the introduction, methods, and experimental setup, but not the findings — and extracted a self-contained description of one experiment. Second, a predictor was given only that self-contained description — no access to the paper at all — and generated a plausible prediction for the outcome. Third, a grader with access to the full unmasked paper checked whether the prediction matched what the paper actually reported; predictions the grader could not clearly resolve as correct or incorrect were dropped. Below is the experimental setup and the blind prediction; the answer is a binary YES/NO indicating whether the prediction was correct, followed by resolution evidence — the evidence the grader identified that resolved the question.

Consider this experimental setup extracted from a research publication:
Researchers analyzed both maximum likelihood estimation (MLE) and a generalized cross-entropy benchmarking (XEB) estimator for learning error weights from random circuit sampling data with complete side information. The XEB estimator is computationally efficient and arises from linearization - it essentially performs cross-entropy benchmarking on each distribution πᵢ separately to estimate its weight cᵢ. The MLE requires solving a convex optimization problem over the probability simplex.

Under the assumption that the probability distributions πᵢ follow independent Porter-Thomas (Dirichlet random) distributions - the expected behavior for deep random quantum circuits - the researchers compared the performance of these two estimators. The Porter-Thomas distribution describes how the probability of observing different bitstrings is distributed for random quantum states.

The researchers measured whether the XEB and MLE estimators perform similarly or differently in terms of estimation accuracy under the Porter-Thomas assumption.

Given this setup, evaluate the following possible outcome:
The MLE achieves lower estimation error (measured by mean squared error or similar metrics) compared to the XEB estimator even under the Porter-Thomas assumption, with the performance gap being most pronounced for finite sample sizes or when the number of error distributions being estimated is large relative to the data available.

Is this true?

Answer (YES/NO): NO